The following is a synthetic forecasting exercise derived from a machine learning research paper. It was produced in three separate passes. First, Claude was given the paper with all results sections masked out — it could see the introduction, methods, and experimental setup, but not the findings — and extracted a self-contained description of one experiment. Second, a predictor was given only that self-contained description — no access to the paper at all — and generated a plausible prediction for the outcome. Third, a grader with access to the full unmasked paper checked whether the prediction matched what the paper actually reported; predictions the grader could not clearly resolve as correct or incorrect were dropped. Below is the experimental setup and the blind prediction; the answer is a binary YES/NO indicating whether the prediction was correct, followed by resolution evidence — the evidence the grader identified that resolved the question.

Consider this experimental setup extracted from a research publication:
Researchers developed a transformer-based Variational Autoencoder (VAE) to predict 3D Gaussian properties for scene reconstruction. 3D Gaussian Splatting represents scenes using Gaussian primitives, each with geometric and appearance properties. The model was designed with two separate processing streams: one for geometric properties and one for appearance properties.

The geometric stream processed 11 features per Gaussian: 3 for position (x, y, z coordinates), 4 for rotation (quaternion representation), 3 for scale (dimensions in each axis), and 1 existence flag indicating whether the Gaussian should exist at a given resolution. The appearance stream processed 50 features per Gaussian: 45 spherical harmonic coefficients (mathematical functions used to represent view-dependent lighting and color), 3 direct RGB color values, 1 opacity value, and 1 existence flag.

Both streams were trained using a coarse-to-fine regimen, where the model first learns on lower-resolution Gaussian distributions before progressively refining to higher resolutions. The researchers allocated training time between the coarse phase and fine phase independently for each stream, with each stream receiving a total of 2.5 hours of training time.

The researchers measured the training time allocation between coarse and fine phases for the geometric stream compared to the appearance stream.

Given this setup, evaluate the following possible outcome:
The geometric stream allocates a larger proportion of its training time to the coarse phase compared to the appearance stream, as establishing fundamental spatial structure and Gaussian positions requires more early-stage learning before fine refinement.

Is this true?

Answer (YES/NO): NO